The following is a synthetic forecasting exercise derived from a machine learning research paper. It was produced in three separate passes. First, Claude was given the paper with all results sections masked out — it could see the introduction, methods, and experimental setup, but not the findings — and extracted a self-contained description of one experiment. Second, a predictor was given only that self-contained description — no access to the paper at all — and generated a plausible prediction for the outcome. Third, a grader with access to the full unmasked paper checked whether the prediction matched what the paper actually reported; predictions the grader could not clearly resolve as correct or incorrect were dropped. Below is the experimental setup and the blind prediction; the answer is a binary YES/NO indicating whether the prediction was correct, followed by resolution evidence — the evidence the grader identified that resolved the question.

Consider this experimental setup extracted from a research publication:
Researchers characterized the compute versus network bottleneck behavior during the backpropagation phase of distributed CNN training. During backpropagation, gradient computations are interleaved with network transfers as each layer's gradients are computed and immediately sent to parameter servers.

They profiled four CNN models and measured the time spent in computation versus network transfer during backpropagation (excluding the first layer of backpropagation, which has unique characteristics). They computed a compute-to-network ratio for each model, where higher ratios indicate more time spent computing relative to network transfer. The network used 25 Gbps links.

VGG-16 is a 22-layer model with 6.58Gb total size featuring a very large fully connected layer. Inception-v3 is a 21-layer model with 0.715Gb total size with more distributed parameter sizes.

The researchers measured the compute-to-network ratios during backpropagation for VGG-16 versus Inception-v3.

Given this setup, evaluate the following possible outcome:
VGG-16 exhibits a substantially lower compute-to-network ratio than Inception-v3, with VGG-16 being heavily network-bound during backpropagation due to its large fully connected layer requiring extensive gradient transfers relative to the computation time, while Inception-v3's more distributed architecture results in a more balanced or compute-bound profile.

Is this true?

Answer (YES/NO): YES